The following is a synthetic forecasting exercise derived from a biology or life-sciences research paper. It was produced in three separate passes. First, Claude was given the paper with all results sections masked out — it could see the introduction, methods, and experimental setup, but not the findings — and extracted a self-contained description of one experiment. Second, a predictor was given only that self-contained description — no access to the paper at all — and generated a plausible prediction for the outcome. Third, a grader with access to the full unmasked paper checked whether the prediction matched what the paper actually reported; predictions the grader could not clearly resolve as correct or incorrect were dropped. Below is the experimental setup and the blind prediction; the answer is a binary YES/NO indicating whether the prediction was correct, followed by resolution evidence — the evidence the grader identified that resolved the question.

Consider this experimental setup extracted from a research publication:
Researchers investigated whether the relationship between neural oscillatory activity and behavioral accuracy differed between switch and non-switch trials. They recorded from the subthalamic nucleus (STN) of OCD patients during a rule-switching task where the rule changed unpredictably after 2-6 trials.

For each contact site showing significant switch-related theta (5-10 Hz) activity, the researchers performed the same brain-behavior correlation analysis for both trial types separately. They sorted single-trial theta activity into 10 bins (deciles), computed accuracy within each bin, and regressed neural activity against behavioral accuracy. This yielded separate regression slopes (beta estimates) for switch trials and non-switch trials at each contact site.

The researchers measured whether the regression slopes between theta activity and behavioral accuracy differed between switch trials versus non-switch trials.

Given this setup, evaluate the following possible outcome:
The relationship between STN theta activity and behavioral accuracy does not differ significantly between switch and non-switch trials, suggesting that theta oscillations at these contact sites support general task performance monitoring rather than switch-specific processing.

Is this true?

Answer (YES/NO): NO